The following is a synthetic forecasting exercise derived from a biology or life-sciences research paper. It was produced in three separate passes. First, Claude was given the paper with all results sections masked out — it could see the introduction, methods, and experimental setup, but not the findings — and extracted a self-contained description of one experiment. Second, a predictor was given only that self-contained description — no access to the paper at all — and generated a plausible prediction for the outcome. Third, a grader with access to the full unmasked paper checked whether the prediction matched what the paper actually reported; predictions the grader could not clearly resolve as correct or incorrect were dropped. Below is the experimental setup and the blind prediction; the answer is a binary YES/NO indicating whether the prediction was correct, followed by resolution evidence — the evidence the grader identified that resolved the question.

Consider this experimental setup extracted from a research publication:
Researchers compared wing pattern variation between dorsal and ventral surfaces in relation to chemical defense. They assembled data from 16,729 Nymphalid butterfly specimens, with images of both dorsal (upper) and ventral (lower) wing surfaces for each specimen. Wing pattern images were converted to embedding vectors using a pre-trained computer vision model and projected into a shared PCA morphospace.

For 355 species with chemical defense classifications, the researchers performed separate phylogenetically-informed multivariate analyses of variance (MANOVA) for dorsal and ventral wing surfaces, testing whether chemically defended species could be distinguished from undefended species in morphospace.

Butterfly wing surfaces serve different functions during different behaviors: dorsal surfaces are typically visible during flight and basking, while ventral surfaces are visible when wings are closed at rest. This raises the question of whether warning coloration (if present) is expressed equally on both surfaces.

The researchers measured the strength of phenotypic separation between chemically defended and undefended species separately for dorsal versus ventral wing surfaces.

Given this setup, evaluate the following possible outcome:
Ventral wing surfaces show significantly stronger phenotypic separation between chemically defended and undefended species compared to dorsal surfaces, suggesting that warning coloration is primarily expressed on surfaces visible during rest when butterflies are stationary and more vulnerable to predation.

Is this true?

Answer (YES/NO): YES